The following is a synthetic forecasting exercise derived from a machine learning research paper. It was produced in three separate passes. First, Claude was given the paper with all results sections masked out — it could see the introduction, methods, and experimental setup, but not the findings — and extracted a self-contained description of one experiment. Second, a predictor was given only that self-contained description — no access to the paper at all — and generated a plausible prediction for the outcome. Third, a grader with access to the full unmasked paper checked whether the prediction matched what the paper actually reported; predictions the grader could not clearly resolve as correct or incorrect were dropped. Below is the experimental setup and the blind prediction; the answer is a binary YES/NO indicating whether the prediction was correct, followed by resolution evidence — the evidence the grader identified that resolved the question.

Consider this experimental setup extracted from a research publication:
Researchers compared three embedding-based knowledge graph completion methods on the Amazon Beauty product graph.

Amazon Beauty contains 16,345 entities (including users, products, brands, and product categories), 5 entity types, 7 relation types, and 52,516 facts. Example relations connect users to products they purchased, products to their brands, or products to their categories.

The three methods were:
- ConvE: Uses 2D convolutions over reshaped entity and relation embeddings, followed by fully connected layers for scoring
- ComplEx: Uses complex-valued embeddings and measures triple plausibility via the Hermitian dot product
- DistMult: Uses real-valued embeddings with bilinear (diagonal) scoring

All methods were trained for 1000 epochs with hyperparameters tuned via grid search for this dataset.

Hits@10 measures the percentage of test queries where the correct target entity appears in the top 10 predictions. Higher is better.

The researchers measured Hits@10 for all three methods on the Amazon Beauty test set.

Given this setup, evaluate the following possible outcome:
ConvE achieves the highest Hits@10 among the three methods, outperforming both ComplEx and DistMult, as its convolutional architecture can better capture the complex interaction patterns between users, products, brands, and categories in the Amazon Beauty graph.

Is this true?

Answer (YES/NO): NO